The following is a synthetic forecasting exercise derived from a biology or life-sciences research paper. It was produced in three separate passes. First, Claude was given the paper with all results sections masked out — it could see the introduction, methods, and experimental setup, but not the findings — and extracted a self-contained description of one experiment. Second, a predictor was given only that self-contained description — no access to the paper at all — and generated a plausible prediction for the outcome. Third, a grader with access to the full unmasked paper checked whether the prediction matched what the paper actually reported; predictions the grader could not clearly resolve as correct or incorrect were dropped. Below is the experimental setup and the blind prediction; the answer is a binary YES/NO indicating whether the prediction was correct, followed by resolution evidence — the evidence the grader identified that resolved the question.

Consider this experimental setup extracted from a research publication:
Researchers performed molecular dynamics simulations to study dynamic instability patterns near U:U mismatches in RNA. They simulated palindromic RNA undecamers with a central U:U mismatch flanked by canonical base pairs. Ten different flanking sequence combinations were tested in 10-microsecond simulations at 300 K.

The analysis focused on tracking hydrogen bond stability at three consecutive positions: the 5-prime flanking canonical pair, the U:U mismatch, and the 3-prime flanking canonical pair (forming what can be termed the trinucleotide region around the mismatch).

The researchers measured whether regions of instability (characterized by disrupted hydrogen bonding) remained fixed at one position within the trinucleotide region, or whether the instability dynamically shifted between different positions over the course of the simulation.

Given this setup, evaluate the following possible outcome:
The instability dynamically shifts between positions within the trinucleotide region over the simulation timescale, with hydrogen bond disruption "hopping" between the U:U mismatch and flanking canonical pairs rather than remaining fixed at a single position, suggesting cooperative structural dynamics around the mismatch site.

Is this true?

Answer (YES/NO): YES